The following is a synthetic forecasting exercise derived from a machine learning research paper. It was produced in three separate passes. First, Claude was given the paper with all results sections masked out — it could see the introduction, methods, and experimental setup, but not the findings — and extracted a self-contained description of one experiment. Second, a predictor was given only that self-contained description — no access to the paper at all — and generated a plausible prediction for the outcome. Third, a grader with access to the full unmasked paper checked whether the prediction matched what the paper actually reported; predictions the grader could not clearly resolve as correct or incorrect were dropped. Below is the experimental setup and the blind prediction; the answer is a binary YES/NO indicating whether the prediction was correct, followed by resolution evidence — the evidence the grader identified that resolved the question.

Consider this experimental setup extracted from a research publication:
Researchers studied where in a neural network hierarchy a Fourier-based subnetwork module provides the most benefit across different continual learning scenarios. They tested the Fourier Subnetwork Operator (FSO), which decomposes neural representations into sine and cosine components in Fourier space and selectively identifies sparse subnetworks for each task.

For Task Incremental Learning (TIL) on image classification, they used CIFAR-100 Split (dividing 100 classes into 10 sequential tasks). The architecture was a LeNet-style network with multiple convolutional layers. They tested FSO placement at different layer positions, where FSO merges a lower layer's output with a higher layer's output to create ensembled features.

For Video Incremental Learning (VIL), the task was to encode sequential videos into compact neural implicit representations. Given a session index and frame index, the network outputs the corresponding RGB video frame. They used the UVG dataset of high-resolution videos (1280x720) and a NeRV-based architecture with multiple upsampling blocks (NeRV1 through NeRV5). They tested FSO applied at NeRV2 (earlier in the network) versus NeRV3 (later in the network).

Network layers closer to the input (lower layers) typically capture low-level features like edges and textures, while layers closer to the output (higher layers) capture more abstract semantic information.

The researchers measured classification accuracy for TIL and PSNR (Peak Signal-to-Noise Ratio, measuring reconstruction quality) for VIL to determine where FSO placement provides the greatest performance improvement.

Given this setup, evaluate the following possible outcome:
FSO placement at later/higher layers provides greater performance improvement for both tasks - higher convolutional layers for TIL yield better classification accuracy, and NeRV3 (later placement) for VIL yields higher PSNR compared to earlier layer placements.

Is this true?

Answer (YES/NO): NO